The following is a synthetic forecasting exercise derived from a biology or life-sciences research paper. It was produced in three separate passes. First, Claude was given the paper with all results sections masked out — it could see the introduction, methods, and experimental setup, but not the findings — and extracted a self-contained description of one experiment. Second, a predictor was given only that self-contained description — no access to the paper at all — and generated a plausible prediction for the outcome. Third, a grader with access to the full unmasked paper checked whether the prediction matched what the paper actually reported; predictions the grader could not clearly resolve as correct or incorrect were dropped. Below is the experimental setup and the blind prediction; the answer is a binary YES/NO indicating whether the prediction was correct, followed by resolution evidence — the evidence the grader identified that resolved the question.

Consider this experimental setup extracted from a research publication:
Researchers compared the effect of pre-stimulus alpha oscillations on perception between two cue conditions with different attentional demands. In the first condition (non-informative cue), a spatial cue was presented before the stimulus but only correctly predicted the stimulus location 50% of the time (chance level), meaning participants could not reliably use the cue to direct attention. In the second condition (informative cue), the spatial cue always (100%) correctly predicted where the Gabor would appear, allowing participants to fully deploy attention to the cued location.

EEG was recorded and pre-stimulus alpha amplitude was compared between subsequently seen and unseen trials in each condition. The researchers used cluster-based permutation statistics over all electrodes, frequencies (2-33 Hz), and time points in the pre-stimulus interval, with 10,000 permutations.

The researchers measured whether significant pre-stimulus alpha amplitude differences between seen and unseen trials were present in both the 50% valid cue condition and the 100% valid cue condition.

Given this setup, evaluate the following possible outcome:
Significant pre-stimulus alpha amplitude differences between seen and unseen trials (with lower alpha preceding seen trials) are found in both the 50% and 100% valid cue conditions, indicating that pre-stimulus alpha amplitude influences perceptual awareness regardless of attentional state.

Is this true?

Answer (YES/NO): NO